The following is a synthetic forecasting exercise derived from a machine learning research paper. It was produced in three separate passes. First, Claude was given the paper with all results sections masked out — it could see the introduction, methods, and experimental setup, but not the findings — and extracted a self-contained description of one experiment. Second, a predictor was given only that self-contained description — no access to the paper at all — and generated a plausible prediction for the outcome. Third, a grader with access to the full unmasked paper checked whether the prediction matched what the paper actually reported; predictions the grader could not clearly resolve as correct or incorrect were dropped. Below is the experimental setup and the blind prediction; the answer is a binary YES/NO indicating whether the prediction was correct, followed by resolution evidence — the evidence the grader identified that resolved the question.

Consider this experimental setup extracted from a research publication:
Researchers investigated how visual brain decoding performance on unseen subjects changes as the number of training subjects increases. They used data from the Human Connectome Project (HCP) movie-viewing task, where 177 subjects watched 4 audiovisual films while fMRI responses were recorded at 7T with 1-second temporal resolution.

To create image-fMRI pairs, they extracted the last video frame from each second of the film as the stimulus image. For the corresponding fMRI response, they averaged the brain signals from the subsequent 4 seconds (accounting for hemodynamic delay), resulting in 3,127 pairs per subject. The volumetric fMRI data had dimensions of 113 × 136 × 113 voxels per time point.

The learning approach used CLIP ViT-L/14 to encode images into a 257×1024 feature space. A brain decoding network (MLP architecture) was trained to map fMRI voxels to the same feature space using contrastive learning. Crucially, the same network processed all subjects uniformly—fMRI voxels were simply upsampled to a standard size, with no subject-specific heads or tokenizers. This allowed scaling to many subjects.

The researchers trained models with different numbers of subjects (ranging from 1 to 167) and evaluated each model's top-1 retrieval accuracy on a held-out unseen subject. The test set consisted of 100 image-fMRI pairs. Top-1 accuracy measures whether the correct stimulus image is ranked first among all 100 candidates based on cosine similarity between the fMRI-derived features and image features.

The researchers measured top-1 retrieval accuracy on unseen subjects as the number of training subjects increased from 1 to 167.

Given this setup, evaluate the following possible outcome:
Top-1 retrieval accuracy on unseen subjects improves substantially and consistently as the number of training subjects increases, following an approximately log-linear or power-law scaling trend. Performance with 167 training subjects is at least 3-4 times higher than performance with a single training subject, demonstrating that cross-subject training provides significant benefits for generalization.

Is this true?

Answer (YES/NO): YES